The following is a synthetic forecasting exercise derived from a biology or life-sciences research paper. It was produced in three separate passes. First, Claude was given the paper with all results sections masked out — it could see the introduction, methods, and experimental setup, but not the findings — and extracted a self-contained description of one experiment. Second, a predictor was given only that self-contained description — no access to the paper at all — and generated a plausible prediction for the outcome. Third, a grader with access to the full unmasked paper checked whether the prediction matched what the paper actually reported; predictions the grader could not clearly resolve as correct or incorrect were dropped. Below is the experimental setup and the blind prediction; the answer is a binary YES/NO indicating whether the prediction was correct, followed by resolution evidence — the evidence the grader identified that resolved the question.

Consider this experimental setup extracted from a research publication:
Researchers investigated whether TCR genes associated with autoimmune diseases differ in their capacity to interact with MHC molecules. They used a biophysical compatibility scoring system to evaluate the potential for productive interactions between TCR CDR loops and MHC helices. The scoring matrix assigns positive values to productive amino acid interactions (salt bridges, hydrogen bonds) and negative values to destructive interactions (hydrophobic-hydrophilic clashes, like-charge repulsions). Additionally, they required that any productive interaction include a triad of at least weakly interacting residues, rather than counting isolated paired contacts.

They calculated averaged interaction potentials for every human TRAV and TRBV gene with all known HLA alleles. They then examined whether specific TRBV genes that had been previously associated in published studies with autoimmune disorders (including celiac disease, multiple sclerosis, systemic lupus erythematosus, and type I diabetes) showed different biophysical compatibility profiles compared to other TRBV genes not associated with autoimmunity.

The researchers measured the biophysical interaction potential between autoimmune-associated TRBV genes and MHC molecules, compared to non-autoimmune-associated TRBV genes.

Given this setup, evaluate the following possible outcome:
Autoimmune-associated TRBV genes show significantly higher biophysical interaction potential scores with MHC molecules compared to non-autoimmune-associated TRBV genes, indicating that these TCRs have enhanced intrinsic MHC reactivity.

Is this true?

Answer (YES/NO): NO